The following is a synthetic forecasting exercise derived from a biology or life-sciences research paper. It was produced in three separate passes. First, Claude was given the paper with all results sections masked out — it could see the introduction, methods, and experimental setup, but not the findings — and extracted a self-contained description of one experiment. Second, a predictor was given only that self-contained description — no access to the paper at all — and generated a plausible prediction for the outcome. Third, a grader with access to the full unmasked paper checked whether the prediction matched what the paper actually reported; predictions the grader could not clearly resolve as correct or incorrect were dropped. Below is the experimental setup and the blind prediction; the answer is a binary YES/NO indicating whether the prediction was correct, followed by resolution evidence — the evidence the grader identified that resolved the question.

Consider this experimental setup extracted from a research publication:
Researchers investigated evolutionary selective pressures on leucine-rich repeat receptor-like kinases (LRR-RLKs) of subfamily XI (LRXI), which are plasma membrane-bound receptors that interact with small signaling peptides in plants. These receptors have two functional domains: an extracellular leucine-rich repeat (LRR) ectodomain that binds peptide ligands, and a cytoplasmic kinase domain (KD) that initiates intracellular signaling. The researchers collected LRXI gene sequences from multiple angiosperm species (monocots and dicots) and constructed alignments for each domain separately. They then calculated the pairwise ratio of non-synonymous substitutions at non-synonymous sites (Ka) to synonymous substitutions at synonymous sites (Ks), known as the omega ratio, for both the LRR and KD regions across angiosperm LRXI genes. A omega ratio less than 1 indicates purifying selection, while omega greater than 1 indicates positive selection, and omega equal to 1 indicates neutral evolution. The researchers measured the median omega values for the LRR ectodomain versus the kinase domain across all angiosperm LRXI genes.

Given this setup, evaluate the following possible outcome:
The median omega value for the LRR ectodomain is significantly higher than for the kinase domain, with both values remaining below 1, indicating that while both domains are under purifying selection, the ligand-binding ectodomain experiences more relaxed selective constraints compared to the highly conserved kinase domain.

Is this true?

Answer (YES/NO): YES